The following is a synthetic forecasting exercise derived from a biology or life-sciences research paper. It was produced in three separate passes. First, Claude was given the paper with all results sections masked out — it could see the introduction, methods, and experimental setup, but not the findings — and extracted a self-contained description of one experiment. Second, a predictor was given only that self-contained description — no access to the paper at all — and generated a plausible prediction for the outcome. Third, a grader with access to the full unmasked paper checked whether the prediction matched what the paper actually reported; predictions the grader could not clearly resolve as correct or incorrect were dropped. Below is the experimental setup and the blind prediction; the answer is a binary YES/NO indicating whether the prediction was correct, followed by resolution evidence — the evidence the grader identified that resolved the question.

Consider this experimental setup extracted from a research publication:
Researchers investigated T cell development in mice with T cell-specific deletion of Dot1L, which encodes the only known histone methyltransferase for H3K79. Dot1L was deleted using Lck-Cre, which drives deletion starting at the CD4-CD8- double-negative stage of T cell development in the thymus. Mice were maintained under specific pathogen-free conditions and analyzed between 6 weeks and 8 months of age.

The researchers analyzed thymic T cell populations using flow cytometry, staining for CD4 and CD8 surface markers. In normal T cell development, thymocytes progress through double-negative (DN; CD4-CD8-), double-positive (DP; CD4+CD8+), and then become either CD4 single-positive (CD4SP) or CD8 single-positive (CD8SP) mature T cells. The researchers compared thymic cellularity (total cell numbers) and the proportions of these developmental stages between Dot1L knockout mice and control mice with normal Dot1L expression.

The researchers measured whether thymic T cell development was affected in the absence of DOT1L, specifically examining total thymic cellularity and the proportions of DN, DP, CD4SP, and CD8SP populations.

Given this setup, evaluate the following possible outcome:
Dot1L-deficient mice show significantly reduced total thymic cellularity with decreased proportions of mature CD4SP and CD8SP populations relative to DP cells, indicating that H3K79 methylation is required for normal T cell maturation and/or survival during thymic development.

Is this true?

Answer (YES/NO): NO